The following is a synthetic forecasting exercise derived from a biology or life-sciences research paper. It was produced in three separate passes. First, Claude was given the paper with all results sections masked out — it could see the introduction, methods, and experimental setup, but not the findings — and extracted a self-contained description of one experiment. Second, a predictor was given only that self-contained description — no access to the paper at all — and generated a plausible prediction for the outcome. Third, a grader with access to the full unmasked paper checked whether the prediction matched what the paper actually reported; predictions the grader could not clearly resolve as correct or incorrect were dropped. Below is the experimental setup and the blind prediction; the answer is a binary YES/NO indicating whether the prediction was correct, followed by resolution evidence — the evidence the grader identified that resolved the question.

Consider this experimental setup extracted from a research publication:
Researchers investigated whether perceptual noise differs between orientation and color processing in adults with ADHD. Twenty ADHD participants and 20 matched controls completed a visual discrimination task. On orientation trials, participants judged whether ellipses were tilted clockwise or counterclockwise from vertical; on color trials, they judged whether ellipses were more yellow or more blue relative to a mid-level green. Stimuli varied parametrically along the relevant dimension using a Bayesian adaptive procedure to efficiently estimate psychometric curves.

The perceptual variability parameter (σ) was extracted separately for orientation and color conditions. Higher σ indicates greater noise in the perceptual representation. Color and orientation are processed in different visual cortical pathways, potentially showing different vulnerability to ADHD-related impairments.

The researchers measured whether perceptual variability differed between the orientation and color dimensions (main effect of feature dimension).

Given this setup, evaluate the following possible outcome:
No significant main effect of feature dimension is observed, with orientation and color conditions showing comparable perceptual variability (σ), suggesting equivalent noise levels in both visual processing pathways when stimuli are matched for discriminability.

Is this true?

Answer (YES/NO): NO